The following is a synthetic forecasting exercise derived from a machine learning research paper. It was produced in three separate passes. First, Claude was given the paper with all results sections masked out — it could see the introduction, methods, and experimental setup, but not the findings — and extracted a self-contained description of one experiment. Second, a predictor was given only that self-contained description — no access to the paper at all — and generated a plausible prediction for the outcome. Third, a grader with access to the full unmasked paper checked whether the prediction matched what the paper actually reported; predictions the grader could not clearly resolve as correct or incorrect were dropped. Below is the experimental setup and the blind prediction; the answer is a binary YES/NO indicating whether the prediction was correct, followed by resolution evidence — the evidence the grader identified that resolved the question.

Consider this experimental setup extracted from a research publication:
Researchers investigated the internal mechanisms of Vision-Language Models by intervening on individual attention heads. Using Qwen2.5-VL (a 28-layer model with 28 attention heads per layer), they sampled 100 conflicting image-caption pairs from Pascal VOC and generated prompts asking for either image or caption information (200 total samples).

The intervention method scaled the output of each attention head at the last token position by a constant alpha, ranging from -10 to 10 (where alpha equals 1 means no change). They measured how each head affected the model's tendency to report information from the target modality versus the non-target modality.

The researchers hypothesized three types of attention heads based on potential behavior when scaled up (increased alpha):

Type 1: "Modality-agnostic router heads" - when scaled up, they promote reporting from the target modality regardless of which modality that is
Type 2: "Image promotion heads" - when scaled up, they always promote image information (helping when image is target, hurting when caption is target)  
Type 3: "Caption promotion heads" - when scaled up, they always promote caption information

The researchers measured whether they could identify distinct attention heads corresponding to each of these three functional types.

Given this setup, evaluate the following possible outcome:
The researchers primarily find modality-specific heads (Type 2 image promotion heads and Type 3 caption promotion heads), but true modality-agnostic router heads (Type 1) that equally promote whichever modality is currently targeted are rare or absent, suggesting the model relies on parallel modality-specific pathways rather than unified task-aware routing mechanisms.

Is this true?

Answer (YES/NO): NO